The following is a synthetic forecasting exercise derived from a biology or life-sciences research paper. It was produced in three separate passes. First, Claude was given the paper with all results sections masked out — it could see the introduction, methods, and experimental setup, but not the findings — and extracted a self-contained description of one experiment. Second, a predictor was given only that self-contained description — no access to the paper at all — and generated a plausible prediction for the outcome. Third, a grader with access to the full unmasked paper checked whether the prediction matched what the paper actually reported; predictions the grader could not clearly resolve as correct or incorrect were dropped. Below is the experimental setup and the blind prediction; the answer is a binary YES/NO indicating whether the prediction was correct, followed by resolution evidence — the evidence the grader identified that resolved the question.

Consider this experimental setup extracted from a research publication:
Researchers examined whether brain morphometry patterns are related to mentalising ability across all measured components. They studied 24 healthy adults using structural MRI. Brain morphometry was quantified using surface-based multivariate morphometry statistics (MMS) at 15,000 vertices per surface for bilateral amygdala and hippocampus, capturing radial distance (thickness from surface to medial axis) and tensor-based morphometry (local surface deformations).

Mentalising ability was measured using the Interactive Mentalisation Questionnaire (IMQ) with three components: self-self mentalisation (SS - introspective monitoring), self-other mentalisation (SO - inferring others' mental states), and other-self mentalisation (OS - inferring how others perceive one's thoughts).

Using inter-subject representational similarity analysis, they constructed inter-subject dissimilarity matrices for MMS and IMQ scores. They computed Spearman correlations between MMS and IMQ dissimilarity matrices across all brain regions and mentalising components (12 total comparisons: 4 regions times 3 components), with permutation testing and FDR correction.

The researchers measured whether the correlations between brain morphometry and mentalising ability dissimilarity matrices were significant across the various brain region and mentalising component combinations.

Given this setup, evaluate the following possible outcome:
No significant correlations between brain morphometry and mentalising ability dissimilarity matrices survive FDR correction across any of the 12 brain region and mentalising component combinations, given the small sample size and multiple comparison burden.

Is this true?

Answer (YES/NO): NO